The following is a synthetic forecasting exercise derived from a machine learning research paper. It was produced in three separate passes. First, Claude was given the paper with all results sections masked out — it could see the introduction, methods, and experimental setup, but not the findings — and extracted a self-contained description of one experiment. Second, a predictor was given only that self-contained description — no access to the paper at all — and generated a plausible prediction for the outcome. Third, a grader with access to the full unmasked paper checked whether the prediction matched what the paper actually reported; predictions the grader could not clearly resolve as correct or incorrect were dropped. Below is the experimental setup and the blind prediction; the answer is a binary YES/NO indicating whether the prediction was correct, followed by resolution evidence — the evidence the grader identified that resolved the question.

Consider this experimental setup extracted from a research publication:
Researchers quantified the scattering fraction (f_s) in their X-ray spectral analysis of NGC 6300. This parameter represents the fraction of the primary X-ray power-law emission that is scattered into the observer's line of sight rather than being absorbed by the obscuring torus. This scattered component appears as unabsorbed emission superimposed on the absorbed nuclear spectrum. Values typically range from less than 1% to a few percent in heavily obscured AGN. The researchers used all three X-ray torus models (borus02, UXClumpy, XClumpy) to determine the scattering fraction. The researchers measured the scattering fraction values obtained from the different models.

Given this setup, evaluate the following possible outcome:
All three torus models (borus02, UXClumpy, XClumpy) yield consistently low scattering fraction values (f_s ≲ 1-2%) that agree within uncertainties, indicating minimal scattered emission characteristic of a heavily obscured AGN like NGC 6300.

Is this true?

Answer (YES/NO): NO